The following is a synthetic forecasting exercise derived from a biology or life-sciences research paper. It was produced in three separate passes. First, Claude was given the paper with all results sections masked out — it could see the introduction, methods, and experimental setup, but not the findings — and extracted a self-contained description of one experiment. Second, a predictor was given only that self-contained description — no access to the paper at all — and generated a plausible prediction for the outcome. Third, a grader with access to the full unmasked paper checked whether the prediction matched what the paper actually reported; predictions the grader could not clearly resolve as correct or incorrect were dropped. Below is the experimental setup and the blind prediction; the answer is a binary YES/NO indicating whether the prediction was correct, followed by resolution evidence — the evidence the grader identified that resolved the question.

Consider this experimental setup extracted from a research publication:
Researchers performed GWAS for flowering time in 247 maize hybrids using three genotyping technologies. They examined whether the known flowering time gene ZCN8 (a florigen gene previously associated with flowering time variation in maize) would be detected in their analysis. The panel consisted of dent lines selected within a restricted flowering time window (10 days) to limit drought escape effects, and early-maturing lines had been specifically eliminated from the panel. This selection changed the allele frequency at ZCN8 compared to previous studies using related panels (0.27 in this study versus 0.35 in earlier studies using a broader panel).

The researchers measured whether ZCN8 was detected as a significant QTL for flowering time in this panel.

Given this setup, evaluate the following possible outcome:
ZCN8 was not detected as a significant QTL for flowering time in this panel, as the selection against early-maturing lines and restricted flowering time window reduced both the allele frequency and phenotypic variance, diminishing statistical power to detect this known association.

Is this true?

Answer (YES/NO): YES